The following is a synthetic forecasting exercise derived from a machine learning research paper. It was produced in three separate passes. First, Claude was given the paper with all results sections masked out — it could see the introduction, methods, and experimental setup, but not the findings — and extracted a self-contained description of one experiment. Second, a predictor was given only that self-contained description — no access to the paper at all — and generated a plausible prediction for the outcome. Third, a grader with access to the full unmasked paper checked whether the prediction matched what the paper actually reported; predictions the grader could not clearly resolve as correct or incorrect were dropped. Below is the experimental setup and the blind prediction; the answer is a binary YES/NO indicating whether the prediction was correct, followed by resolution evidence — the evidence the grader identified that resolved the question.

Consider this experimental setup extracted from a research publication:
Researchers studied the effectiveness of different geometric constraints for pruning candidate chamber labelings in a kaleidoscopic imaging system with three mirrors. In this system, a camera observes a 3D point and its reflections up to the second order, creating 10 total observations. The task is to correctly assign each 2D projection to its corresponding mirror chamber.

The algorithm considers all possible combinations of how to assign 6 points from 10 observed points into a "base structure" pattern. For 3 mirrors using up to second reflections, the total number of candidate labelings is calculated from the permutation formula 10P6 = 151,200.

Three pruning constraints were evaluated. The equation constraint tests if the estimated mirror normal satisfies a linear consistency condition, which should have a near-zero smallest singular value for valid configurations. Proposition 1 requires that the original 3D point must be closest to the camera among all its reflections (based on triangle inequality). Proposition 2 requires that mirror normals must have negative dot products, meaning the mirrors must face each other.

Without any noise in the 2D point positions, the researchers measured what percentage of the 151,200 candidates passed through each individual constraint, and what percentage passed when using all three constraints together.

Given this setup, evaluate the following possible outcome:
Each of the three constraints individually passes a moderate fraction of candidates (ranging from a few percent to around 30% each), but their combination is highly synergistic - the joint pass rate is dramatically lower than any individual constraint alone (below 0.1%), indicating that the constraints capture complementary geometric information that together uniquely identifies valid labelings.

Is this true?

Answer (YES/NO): NO